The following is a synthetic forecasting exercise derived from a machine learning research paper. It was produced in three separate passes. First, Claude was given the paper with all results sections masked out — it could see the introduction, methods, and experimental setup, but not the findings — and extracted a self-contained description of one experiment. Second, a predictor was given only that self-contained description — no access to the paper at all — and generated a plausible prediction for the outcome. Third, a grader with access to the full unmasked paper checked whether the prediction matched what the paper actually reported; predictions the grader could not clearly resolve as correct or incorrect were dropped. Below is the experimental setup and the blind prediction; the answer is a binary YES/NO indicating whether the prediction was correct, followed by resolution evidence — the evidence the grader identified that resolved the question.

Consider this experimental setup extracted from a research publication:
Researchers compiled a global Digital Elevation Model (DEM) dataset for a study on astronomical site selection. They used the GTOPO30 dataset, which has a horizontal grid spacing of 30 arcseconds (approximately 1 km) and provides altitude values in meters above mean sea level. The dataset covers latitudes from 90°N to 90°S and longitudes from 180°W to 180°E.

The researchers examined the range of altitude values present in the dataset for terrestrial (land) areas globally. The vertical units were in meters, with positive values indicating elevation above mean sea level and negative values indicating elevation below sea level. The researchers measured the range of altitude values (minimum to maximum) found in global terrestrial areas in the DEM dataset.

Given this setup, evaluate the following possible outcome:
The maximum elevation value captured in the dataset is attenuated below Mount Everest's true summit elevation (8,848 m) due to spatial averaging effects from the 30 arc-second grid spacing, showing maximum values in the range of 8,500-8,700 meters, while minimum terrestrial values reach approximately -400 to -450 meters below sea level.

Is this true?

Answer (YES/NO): NO